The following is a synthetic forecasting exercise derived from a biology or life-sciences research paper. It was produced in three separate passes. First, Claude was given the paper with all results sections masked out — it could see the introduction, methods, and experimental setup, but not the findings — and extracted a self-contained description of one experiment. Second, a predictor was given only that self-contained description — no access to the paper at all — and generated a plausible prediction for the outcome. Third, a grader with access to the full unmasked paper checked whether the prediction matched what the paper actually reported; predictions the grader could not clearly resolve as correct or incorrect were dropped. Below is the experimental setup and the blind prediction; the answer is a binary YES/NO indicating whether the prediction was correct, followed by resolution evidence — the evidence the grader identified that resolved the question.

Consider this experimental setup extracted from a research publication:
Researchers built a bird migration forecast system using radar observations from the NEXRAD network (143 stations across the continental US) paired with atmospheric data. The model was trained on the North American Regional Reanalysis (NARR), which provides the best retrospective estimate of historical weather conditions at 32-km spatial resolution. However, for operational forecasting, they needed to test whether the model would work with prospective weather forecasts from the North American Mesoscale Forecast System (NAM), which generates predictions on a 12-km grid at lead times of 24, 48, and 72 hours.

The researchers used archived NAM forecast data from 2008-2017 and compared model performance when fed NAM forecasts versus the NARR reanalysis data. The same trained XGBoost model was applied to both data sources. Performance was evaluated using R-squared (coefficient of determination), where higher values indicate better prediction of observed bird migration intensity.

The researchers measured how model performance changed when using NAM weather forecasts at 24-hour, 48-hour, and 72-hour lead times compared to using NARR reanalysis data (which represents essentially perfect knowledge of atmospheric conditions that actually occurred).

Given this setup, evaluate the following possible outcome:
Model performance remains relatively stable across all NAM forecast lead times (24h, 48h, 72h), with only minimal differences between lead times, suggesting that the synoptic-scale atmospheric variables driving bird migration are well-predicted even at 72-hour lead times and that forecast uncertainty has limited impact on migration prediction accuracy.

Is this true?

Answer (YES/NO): YES